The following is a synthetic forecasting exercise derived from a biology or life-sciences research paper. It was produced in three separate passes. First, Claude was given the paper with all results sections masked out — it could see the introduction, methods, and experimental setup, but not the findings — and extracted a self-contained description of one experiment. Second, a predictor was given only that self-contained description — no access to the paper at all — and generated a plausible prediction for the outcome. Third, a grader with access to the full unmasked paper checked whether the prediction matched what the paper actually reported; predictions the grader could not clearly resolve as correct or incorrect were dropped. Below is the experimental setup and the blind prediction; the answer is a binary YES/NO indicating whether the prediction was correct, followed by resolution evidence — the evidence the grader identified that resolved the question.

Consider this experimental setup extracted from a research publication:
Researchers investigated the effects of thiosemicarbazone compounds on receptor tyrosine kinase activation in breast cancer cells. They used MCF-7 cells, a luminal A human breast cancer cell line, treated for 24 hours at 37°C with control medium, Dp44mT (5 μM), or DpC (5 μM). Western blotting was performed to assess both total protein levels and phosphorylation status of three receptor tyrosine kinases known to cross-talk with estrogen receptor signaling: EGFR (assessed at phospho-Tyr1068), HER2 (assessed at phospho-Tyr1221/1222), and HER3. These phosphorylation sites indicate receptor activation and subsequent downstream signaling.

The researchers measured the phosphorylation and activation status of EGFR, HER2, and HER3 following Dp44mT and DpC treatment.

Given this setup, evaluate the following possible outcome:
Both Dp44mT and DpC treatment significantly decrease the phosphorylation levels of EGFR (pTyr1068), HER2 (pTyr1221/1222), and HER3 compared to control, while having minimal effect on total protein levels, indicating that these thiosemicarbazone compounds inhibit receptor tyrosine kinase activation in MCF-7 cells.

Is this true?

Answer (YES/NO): NO